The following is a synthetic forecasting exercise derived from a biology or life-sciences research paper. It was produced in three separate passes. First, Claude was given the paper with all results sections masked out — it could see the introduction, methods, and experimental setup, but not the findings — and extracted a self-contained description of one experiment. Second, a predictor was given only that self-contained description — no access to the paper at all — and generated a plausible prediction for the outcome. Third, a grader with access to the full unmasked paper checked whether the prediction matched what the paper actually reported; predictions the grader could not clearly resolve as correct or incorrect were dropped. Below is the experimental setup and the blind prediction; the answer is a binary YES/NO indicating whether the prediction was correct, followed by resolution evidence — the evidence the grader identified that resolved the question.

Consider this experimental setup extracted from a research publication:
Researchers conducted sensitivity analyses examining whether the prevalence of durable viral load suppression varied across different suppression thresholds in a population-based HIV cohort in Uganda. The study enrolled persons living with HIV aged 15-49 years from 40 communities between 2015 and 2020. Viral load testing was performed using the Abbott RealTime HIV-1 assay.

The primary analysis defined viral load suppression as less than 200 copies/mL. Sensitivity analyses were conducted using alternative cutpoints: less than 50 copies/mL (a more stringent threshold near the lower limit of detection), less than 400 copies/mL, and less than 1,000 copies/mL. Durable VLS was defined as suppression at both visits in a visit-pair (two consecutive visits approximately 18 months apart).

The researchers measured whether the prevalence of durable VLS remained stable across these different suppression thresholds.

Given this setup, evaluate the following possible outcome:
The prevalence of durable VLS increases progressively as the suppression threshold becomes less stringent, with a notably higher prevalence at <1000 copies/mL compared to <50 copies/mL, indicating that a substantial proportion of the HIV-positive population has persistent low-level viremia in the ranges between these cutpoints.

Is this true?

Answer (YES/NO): NO